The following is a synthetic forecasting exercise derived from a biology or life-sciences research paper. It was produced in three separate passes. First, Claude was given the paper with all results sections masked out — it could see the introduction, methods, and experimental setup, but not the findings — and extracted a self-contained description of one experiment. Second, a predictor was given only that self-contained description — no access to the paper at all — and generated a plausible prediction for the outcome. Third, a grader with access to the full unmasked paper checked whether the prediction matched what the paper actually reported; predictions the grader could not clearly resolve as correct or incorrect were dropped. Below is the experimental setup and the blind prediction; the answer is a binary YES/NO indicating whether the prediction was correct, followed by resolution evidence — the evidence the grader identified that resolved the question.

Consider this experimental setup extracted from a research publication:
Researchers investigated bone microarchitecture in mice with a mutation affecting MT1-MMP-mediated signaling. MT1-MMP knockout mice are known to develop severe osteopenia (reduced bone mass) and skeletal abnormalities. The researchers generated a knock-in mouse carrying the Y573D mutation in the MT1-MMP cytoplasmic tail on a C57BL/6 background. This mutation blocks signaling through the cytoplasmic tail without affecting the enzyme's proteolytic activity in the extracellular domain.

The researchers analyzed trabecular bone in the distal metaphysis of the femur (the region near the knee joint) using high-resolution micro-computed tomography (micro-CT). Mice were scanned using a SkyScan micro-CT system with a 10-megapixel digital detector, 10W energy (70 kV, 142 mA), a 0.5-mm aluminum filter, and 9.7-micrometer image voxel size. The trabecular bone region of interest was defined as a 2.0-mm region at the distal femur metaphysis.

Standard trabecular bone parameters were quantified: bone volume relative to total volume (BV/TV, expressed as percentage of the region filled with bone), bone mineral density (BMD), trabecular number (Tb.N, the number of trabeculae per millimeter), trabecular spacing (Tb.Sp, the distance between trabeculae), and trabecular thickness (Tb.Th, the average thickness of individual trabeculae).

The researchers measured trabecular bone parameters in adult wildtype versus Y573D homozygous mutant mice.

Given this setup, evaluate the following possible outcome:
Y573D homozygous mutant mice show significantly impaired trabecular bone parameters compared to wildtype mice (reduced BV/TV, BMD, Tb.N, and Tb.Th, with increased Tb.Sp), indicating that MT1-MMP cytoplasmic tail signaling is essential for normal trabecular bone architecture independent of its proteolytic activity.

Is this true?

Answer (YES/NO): NO